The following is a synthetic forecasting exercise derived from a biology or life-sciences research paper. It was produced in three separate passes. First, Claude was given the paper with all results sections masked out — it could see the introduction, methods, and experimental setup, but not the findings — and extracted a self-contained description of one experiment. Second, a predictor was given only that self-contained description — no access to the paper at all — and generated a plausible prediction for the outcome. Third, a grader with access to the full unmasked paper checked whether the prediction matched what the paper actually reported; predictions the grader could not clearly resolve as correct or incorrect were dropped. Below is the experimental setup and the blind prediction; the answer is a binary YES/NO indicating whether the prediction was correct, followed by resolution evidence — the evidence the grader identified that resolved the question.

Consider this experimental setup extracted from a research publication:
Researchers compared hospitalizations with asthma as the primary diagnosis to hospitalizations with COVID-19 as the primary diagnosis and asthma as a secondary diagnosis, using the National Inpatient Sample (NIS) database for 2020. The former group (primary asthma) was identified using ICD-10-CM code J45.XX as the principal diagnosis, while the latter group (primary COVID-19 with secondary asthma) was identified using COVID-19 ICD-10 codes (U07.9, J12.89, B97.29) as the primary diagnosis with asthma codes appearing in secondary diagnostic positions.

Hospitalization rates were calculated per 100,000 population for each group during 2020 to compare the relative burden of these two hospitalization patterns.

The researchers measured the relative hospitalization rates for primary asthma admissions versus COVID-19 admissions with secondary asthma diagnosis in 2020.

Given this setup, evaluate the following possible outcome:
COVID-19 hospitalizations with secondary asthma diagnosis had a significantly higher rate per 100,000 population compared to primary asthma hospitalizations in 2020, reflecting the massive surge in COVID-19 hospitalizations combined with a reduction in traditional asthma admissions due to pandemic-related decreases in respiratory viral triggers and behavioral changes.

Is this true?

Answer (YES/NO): YES